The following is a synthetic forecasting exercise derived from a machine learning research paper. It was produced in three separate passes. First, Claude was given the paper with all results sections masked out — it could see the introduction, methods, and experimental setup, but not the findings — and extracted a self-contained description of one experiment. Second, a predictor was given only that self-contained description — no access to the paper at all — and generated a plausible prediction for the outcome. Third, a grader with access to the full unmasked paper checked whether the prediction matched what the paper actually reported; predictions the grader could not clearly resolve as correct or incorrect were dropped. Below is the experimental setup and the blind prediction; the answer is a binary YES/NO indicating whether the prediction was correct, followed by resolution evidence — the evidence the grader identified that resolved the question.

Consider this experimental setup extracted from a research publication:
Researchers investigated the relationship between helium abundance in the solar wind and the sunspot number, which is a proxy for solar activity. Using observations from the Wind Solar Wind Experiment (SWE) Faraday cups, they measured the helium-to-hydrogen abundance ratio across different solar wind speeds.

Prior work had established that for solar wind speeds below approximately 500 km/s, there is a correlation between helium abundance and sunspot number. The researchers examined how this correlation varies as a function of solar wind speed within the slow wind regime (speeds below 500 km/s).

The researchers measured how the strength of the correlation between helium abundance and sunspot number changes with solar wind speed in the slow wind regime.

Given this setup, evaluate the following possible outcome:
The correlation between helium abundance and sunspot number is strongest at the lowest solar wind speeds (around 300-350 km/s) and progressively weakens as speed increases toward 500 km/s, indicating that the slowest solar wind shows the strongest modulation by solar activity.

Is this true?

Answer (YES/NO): YES